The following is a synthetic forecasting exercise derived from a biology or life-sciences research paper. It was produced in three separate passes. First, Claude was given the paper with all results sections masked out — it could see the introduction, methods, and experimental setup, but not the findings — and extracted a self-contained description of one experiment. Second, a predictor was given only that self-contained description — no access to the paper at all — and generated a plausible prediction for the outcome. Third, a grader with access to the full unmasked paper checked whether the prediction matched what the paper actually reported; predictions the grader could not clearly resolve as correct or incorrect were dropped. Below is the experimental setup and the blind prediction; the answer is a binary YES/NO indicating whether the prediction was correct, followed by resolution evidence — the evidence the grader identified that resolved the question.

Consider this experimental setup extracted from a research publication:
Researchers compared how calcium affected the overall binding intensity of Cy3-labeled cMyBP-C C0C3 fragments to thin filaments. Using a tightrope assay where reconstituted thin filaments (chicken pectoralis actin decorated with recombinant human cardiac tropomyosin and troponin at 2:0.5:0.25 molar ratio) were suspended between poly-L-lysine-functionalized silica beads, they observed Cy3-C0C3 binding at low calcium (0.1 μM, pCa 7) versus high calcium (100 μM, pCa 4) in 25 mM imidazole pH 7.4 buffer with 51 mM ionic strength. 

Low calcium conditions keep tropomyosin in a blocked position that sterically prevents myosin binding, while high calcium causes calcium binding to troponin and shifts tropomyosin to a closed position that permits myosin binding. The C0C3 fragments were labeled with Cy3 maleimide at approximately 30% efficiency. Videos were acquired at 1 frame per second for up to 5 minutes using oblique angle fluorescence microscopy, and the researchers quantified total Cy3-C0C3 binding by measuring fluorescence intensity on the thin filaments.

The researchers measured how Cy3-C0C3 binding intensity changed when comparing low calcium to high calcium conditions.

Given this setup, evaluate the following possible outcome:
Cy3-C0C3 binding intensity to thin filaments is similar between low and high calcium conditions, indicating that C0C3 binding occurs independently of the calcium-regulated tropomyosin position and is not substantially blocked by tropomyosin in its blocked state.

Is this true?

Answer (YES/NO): NO